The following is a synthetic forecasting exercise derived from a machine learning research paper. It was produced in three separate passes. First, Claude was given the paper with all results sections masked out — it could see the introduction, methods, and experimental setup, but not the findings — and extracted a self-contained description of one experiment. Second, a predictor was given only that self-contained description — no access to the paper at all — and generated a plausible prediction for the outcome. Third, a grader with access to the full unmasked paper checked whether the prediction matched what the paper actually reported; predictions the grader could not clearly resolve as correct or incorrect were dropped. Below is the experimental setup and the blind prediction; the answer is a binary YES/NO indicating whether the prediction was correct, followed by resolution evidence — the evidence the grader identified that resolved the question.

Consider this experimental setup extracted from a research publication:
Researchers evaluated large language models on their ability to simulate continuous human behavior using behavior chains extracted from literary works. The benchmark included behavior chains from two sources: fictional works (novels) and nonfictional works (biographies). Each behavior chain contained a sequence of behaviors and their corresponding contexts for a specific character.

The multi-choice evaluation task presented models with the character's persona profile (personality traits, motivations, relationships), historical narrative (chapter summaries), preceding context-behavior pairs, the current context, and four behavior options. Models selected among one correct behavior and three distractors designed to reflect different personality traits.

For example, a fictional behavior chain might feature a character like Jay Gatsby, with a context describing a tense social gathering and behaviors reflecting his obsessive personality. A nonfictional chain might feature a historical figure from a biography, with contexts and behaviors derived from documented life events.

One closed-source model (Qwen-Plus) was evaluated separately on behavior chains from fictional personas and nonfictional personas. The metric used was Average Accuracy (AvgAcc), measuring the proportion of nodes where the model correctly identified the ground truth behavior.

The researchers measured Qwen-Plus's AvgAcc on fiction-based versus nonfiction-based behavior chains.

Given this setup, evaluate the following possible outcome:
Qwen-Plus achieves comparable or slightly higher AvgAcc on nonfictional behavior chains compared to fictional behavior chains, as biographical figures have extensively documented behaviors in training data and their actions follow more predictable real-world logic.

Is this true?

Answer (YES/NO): NO